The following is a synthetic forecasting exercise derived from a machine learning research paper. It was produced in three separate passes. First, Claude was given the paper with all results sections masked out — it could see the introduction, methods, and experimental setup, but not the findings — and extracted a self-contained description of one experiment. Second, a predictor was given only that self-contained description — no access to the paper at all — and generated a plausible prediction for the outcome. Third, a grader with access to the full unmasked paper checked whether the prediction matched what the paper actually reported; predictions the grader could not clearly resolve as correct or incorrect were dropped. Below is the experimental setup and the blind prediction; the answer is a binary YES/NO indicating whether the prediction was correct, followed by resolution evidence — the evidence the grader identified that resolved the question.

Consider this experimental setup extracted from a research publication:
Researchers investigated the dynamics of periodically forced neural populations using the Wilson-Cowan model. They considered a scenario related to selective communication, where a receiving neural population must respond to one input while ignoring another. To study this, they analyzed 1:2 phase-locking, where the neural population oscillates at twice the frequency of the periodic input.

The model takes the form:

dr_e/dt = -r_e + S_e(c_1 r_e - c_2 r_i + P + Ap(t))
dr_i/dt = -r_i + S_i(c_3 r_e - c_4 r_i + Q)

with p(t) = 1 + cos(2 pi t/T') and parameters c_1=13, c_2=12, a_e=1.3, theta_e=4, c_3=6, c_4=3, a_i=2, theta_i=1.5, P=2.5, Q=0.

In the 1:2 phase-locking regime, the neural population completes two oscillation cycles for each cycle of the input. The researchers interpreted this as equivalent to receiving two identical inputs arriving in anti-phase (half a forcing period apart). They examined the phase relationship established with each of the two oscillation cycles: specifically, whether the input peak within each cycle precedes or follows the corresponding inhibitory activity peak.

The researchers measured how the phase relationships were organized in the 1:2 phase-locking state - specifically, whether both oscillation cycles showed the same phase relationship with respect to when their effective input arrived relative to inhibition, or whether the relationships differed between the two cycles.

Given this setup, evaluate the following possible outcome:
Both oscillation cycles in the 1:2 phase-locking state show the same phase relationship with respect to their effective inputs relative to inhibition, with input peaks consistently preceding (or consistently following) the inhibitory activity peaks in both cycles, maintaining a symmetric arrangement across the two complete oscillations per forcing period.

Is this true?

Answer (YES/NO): NO